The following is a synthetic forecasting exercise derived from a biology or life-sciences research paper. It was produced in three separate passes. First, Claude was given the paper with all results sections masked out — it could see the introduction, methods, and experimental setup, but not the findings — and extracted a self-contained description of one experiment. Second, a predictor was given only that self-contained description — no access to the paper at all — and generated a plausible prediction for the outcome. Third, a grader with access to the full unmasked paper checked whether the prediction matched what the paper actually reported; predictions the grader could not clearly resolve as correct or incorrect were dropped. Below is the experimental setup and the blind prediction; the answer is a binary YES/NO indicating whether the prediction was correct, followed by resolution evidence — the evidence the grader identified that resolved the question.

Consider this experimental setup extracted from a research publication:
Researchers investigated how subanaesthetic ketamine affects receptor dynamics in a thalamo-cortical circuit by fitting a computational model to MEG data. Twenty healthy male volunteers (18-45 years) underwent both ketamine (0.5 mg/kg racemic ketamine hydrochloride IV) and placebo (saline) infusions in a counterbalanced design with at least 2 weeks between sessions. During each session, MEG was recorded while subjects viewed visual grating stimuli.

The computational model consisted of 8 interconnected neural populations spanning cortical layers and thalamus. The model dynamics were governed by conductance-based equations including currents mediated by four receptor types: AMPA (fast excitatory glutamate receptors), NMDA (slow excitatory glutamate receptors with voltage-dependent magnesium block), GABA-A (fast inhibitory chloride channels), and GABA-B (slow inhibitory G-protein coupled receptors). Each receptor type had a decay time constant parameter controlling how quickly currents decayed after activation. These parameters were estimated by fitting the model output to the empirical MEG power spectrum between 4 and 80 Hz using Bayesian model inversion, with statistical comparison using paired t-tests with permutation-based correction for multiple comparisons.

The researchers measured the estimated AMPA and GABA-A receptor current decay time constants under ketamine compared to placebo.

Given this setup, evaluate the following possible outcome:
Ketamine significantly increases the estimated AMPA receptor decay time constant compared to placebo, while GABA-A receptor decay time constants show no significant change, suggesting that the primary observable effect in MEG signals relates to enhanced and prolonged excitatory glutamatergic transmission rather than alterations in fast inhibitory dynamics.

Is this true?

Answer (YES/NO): NO